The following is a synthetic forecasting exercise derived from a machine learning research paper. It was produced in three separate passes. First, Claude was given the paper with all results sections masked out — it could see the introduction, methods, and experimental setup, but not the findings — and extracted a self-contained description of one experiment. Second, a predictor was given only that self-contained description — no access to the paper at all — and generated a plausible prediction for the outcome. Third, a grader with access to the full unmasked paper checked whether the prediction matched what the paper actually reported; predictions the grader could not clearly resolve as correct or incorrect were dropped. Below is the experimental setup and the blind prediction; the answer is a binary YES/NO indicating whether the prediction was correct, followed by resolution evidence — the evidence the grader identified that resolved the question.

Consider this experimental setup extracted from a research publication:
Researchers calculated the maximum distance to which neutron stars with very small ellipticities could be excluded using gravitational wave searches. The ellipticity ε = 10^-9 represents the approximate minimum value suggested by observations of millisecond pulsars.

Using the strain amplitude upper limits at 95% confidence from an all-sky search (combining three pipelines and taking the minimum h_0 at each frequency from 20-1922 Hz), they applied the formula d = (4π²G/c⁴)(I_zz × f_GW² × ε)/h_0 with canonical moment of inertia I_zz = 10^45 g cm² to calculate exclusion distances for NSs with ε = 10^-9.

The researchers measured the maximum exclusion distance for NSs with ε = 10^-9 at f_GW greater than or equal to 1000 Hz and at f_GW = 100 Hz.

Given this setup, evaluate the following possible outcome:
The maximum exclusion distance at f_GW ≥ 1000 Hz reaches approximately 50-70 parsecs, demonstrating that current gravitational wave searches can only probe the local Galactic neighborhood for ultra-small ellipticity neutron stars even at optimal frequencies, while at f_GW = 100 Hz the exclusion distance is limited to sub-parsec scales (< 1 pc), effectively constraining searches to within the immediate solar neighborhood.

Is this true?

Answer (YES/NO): NO